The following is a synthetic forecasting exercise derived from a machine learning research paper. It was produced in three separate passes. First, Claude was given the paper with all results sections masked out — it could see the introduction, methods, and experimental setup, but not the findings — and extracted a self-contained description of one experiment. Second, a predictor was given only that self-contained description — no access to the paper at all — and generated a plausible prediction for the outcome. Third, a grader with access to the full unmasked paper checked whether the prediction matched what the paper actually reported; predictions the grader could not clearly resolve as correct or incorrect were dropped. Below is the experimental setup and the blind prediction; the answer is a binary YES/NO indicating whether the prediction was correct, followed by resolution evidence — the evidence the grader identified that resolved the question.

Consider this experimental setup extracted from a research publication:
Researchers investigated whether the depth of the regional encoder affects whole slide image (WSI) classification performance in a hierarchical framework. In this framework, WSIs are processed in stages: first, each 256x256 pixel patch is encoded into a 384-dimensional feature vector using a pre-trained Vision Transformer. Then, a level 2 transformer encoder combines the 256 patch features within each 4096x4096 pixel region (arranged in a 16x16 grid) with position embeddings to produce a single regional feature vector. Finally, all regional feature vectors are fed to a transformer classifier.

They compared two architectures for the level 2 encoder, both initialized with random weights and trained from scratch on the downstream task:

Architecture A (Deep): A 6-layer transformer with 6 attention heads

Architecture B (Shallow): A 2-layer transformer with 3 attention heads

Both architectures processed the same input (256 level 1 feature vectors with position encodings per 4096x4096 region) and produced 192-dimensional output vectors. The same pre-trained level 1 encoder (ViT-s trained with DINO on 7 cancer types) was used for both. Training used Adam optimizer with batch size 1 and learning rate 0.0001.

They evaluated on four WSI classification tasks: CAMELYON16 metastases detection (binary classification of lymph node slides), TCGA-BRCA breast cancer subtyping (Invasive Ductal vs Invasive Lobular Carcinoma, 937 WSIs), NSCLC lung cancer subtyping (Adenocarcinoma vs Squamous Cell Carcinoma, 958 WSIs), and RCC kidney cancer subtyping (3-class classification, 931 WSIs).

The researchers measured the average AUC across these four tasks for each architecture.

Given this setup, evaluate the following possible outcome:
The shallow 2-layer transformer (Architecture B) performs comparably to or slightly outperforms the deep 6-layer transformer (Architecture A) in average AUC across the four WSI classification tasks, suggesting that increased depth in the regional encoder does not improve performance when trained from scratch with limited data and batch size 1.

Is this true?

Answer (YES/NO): YES